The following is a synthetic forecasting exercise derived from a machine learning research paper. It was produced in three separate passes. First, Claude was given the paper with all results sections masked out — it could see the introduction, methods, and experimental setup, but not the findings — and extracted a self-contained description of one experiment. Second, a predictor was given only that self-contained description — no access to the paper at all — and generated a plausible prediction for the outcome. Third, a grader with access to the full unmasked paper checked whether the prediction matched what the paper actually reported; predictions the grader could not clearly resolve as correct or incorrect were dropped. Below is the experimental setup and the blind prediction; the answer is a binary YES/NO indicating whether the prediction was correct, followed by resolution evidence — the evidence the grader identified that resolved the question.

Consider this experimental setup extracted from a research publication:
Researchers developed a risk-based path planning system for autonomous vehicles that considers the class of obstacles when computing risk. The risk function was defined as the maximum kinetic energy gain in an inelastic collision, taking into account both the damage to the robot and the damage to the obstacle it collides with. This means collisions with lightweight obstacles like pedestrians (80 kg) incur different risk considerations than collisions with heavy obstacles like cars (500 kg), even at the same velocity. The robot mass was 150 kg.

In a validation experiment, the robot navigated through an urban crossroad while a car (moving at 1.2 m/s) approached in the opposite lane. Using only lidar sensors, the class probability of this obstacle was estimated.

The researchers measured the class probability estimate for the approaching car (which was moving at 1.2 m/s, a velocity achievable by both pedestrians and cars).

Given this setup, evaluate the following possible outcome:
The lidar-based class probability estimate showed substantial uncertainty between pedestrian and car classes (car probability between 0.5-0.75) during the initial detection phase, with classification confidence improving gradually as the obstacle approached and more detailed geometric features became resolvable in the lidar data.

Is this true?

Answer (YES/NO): NO